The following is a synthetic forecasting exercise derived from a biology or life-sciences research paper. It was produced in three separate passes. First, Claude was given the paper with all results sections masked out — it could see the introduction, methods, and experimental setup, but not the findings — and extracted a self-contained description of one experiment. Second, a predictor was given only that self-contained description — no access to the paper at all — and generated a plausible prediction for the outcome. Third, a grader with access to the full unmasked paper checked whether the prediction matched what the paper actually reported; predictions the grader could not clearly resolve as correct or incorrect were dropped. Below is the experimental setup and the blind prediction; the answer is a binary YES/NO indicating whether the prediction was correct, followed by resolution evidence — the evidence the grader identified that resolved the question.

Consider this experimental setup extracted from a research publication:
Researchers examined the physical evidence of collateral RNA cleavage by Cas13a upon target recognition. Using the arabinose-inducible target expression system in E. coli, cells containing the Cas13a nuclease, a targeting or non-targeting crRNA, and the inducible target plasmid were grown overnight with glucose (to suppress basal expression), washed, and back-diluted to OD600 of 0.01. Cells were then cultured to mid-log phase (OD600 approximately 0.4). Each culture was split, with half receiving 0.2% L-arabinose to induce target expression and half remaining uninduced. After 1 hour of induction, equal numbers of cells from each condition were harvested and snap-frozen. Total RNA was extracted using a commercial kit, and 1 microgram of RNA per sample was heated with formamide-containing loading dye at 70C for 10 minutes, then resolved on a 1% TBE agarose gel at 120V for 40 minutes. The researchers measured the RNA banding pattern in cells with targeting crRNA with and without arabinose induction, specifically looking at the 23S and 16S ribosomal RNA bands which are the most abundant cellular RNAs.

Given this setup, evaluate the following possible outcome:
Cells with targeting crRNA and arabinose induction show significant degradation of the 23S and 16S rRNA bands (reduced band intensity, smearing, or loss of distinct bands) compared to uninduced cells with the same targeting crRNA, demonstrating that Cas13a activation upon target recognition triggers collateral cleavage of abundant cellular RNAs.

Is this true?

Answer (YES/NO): YES